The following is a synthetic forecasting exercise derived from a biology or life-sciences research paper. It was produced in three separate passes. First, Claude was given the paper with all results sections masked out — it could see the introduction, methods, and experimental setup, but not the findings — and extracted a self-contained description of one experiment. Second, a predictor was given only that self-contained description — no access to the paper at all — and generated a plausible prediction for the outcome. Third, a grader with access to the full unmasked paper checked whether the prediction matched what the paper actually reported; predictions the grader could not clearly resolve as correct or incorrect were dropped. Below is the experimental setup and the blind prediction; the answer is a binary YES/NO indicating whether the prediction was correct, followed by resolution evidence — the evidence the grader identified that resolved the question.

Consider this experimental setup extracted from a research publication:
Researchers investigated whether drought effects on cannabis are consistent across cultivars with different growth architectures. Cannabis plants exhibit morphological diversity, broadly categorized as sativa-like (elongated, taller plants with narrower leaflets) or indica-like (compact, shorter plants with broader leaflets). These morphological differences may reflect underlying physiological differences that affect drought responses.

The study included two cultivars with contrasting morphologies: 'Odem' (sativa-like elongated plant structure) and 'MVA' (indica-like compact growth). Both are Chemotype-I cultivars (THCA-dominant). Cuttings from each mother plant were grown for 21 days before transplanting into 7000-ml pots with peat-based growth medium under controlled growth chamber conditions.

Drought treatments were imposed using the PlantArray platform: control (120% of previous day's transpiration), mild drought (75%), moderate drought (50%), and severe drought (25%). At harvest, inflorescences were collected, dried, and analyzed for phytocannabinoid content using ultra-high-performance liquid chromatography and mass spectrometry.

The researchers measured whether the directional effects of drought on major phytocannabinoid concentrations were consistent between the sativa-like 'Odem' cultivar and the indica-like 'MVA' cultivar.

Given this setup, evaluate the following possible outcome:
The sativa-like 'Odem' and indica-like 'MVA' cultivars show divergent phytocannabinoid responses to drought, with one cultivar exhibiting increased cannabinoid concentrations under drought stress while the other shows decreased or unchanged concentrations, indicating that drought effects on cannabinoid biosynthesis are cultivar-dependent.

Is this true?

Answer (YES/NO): NO